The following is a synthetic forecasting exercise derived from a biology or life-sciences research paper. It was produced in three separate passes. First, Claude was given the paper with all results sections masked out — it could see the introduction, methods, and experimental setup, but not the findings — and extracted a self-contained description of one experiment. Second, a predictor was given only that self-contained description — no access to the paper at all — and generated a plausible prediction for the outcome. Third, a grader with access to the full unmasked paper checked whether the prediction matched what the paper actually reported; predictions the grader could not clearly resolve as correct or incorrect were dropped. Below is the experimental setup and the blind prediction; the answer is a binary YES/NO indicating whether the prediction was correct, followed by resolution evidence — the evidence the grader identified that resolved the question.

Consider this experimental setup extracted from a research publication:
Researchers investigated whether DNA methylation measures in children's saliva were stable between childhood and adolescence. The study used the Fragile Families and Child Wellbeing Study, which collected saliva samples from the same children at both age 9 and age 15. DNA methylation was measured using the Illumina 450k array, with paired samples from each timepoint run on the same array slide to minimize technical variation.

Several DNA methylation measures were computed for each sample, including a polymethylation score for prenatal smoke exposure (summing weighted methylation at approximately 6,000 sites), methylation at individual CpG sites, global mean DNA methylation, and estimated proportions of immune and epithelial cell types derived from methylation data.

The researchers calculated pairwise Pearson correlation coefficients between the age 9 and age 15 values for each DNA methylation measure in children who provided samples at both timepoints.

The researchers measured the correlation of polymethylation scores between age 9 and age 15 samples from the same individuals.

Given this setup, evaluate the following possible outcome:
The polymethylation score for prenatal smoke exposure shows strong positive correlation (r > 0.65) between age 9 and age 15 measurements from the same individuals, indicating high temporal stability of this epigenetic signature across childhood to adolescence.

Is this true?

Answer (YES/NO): YES